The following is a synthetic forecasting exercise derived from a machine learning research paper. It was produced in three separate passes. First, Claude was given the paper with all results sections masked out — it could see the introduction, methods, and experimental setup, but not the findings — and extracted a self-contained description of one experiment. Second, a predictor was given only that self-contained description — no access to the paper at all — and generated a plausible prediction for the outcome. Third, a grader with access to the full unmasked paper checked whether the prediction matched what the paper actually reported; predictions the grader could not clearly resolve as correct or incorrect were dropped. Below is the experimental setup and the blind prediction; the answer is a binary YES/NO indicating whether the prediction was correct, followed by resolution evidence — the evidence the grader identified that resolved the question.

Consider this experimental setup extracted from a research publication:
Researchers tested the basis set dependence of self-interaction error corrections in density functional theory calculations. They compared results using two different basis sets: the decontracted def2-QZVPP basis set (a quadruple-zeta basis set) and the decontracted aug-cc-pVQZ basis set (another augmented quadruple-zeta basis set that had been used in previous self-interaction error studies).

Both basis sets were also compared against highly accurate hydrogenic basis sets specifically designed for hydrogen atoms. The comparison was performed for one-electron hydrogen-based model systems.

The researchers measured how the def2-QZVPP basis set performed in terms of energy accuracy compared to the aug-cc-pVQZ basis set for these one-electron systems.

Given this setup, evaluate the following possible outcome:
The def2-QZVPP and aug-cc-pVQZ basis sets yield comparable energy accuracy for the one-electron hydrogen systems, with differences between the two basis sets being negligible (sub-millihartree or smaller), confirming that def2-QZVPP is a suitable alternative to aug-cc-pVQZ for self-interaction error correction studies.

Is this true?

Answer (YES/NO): NO